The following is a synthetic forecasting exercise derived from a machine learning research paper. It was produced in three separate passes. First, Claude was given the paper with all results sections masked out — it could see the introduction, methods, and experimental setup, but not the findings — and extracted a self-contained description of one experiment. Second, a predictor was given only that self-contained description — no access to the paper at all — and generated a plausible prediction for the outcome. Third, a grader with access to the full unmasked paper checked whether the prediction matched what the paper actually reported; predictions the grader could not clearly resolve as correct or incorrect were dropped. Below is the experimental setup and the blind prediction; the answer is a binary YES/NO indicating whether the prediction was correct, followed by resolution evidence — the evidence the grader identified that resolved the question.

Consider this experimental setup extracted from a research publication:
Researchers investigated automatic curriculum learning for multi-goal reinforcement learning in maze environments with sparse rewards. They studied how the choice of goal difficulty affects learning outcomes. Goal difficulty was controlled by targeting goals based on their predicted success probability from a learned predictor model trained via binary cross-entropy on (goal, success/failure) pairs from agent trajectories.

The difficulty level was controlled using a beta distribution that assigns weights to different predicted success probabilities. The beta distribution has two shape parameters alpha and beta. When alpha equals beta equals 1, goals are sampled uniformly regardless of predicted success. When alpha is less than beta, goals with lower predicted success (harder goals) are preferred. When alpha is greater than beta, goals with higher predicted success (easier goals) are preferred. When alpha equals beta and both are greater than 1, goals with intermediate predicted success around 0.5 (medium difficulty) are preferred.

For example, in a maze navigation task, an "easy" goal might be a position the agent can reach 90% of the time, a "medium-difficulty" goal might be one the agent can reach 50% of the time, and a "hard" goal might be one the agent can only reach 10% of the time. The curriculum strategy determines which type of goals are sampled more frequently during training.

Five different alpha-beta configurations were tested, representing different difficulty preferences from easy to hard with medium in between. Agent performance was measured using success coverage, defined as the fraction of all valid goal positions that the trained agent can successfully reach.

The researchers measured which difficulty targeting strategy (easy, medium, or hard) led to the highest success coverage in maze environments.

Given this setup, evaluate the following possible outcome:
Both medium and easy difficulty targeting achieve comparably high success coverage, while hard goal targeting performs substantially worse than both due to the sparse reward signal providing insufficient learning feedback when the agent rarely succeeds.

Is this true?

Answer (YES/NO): NO